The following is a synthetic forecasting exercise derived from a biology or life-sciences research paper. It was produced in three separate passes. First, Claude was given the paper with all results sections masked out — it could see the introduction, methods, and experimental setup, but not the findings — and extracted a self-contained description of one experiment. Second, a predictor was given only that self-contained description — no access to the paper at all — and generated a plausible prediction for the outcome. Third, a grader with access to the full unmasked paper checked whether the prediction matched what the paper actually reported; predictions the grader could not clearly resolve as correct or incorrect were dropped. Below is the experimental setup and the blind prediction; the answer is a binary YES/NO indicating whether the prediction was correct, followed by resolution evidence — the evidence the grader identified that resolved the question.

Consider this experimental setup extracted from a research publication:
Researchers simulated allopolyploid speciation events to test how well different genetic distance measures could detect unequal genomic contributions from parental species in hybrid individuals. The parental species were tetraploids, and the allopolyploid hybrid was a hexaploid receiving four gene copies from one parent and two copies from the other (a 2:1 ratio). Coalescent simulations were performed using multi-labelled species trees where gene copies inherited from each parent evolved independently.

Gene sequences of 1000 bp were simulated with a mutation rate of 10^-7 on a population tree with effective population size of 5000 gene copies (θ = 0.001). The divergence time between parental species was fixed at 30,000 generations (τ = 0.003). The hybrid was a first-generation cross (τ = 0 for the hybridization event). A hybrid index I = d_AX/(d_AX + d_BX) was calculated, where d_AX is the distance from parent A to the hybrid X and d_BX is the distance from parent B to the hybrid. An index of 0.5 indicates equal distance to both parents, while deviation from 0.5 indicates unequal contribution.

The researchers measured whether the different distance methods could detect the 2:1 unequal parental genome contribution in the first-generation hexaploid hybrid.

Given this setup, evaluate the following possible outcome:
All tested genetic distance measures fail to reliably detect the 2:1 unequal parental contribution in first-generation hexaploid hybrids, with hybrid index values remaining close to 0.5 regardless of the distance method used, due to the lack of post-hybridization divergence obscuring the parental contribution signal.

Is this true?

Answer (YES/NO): NO